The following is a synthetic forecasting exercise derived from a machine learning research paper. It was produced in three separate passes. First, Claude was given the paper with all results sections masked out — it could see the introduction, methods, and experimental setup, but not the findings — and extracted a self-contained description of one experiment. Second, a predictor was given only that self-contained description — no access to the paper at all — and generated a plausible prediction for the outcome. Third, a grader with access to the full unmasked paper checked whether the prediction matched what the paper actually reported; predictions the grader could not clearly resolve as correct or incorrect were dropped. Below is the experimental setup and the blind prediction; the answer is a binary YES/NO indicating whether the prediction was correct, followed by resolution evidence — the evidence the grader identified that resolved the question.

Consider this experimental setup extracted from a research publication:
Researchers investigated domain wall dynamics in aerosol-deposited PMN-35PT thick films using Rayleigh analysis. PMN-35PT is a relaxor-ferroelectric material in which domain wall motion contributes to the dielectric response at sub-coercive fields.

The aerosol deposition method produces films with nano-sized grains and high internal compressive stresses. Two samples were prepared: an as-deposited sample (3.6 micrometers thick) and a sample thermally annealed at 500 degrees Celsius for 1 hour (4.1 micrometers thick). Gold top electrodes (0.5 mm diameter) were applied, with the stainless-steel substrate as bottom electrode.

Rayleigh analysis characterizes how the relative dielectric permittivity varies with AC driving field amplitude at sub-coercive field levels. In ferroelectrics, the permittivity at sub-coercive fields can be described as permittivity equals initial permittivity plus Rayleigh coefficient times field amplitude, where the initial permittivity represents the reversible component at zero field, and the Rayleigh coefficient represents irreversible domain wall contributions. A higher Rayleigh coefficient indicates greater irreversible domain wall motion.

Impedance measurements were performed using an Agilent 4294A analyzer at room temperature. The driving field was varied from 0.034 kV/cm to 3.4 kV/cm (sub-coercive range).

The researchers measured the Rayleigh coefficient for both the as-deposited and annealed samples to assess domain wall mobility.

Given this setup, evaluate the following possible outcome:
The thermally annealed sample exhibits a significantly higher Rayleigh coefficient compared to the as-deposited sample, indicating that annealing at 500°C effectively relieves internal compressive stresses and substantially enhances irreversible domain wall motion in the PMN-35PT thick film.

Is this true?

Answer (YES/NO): YES